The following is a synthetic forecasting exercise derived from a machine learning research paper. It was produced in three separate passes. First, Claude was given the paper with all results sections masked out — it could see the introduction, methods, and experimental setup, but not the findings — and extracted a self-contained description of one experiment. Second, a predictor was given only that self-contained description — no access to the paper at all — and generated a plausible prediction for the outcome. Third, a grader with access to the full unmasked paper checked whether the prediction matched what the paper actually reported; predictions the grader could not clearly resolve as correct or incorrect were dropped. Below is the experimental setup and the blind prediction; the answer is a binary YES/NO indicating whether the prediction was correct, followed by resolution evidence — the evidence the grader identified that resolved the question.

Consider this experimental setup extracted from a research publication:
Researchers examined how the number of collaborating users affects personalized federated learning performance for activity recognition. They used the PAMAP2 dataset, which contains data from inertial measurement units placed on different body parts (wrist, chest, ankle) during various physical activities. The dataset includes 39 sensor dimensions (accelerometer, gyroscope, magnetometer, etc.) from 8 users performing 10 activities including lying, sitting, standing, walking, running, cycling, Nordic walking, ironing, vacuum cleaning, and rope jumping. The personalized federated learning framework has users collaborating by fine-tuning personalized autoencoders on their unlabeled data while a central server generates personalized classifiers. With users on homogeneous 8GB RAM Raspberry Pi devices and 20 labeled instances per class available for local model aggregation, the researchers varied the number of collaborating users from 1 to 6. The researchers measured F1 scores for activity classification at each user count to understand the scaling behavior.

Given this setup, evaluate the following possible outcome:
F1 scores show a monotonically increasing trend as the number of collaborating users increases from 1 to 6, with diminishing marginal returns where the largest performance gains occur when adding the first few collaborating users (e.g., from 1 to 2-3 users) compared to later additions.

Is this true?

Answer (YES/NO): NO